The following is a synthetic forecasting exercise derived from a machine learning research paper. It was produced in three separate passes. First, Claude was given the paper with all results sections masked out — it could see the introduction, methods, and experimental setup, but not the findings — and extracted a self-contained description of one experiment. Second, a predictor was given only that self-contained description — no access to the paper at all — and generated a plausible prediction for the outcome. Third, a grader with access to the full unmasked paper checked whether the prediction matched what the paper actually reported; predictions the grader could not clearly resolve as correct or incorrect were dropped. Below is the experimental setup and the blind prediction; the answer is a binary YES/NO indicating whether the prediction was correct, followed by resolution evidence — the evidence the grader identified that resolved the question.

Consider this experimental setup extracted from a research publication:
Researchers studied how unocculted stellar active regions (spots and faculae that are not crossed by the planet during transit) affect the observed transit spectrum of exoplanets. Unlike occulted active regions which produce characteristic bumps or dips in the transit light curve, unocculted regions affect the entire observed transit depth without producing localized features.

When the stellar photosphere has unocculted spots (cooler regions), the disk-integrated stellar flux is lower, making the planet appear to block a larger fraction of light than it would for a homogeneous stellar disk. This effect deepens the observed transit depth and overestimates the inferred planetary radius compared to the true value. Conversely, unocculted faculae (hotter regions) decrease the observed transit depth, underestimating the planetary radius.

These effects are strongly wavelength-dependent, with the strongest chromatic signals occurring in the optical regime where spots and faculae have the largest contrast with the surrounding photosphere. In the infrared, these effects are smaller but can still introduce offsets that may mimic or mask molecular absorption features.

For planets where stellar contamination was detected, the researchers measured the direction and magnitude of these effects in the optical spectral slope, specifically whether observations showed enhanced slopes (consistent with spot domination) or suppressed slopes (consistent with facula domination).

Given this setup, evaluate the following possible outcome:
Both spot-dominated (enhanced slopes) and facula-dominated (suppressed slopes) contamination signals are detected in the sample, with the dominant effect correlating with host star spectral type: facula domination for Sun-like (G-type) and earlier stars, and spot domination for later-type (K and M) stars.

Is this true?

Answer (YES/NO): NO